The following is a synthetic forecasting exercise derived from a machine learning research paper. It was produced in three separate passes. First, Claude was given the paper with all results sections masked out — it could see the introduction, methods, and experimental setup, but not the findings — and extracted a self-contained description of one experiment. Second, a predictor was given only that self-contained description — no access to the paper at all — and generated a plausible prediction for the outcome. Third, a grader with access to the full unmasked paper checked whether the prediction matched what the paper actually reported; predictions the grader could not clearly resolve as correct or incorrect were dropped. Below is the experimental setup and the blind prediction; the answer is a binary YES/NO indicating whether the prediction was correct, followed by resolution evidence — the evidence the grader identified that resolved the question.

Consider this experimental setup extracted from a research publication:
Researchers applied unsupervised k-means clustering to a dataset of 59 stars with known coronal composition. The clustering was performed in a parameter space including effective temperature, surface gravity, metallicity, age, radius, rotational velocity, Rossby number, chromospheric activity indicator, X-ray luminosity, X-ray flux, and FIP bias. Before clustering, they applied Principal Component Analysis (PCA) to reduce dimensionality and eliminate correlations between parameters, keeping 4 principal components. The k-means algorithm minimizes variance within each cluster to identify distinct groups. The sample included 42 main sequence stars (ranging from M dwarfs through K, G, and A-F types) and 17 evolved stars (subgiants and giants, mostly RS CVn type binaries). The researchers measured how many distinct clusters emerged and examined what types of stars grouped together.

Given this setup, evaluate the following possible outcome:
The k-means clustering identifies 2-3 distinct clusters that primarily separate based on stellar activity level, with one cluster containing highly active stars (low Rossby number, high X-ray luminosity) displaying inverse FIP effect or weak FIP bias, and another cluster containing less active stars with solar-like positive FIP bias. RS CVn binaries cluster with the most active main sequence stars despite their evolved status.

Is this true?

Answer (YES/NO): NO